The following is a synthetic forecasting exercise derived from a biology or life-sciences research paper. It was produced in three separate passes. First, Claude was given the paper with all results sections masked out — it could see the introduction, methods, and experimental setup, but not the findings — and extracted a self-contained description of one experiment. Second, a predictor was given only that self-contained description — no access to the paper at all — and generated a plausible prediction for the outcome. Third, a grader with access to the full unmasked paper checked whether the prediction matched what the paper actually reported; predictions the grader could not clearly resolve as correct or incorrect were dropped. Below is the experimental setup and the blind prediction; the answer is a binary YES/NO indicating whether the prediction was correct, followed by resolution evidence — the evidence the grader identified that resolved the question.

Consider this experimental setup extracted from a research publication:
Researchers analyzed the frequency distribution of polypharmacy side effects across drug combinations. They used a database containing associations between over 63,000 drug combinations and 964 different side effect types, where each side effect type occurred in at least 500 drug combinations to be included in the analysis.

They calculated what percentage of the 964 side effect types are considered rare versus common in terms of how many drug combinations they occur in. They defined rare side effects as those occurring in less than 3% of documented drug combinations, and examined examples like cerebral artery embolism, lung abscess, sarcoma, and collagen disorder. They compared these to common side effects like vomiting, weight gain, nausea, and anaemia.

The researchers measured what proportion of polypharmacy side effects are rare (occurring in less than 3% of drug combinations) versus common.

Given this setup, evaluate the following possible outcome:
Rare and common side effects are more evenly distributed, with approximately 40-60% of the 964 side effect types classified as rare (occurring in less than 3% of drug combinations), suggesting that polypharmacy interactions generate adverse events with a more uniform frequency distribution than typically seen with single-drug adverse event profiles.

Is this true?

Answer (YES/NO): NO